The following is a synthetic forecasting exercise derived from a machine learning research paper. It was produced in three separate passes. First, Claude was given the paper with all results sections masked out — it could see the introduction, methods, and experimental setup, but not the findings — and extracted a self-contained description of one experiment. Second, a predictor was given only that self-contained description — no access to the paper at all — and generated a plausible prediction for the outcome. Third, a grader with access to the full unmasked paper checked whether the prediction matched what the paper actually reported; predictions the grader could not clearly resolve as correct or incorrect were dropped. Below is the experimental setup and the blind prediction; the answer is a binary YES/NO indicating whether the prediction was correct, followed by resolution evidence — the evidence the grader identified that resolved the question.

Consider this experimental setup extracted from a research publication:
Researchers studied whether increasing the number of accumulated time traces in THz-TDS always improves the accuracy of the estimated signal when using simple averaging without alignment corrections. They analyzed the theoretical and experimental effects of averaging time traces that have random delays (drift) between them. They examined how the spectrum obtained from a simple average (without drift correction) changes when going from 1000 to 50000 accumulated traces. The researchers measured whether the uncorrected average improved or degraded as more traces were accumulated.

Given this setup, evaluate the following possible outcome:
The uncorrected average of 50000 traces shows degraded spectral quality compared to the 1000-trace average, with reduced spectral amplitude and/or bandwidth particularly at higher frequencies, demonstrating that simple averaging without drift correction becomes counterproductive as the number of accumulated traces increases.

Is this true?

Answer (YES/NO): YES